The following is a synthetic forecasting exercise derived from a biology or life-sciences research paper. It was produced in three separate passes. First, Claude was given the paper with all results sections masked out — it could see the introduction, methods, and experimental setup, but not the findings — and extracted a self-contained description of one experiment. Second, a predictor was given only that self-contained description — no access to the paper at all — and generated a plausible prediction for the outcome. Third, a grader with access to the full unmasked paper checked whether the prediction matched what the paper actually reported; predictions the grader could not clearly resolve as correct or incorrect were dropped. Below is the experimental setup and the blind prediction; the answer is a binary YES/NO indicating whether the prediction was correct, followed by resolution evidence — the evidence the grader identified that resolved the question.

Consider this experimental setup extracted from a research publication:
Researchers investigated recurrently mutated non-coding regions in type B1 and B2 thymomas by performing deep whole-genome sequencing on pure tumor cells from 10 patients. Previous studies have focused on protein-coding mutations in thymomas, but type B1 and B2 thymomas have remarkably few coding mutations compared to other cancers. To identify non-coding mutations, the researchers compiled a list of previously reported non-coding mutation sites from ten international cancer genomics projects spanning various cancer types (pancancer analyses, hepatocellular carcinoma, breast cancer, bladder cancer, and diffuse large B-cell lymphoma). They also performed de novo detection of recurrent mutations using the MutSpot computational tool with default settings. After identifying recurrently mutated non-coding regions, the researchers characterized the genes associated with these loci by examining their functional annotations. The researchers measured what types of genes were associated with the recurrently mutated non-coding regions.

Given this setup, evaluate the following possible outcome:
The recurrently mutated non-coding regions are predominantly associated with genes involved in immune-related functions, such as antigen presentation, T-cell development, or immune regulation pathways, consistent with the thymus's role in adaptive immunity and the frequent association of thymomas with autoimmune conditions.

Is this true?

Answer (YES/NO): NO